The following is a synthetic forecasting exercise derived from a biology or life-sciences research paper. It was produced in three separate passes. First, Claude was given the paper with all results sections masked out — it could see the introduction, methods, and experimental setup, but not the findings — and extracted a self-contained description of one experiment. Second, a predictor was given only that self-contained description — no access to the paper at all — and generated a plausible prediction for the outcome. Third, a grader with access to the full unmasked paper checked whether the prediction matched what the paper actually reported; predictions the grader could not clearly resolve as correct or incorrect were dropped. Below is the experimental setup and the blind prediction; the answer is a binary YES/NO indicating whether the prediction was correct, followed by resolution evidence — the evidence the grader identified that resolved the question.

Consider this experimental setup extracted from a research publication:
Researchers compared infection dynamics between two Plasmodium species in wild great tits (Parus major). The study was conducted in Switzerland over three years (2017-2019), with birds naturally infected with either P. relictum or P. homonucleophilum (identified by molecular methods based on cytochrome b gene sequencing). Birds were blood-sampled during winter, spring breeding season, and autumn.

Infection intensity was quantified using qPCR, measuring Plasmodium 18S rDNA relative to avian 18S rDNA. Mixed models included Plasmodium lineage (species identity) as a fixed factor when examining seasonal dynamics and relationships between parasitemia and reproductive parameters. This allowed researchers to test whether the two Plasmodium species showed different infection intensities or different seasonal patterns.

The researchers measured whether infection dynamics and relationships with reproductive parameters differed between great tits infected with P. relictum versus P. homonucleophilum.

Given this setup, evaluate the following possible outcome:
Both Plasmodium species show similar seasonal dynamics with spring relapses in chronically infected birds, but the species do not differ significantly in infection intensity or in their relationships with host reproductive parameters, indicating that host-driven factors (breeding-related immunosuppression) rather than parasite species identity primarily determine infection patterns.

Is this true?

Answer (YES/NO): NO